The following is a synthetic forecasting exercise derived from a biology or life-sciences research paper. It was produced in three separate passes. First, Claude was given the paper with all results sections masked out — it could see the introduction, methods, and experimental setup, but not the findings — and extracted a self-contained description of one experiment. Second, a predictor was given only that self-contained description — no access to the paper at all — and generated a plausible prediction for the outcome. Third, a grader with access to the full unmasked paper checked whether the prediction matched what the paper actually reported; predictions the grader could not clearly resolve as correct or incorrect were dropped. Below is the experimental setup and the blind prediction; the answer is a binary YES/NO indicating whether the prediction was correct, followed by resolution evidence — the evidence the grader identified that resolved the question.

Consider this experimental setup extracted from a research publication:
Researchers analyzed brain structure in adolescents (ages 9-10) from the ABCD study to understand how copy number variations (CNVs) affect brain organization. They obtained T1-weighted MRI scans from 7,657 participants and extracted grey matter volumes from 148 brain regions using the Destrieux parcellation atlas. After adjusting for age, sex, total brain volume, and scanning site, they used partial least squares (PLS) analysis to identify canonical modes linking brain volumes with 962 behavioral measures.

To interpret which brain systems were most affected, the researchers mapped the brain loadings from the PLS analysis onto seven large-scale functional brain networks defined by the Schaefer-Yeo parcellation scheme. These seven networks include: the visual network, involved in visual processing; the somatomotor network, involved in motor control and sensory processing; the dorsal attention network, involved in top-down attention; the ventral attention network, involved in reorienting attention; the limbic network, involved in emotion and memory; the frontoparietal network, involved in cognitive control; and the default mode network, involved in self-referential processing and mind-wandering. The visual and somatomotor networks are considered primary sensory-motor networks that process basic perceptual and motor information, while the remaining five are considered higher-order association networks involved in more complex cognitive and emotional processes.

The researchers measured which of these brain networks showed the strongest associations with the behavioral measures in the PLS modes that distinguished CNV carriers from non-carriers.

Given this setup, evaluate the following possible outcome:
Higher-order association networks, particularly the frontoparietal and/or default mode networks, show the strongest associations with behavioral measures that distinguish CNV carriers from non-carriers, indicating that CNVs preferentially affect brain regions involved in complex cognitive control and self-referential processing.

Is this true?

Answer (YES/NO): NO